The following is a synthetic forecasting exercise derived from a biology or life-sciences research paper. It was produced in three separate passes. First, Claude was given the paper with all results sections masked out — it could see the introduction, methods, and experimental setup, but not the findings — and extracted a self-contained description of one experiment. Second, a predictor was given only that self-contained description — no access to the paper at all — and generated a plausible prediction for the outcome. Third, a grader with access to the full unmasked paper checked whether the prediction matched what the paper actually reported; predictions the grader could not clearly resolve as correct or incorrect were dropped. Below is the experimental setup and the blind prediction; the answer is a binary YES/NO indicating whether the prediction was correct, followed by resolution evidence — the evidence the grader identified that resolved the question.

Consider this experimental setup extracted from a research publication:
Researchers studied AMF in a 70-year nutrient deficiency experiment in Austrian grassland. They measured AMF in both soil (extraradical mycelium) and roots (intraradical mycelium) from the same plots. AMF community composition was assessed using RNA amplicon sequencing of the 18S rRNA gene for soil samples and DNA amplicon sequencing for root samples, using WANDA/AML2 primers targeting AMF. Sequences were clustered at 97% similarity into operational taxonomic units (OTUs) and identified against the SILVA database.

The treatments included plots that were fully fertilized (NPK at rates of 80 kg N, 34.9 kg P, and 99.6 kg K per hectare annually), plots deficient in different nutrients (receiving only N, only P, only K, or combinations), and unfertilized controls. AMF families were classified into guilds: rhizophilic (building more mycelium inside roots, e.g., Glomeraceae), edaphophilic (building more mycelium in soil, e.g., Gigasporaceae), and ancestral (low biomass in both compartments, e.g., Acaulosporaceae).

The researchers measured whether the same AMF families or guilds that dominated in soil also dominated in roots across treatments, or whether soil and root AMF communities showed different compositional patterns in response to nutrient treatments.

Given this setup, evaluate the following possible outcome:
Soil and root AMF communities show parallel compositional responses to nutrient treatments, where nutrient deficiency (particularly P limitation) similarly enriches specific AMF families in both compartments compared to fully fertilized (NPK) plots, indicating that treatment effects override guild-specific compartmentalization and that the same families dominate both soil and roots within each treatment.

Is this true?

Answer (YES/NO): NO